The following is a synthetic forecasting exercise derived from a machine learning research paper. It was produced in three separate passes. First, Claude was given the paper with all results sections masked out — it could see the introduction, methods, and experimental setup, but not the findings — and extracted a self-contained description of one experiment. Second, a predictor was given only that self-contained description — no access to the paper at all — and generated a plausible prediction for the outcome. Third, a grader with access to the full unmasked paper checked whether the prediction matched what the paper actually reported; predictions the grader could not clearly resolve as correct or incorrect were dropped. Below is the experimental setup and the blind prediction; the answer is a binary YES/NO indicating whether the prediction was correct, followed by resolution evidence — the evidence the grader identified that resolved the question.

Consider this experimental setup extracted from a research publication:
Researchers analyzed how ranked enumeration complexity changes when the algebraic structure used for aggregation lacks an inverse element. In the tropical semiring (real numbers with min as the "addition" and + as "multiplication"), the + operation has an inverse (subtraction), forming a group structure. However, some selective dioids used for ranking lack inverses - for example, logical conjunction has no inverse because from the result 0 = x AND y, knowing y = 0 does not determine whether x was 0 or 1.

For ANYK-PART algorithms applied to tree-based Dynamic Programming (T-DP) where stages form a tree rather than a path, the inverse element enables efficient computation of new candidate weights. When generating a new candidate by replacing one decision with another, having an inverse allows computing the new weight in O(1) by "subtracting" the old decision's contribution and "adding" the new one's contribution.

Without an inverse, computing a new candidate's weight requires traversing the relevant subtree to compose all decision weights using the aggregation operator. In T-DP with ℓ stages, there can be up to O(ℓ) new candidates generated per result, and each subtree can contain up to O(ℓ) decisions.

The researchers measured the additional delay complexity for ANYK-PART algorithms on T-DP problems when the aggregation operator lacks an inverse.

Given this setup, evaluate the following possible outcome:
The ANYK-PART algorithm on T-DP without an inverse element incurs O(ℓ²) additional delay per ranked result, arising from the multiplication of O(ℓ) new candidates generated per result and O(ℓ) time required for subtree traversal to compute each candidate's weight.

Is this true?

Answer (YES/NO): YES